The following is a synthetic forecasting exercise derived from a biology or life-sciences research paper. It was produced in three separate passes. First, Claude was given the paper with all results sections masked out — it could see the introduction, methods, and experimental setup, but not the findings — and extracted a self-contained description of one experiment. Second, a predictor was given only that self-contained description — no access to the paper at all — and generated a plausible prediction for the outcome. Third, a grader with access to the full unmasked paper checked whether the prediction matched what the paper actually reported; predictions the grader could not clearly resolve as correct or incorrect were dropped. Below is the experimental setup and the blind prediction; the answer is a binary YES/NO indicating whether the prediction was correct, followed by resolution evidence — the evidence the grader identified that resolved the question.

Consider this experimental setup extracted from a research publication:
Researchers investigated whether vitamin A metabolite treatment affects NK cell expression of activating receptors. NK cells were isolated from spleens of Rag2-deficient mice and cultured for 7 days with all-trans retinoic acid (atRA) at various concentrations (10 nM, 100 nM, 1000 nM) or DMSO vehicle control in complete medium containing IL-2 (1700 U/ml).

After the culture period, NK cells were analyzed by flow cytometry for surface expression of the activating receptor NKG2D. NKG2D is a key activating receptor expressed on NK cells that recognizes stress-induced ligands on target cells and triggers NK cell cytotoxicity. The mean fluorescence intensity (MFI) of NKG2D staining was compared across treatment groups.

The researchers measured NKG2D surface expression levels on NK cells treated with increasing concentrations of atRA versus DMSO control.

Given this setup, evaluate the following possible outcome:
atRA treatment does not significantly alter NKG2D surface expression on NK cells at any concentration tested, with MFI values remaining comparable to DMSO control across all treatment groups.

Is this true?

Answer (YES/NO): NO